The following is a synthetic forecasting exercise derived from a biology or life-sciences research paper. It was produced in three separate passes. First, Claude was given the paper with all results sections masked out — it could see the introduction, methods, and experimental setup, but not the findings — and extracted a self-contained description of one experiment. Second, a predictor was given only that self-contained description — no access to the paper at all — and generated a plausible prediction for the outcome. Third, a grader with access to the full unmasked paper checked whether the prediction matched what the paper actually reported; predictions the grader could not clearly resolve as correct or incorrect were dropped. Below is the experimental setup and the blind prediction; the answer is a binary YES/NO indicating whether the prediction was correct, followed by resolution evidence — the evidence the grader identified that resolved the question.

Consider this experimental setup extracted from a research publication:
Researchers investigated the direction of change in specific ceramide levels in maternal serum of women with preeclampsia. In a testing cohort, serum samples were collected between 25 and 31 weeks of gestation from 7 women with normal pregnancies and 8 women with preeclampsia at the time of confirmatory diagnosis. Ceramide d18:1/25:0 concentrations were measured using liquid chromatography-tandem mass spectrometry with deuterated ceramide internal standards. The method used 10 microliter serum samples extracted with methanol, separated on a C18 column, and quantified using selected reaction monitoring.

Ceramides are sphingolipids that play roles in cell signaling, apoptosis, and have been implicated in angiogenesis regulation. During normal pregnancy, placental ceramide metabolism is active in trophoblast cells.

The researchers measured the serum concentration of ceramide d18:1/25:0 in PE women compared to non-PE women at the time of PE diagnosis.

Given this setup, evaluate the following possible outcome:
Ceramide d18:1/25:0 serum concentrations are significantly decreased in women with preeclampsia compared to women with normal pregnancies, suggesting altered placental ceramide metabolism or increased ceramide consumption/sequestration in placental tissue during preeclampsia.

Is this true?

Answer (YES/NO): YES